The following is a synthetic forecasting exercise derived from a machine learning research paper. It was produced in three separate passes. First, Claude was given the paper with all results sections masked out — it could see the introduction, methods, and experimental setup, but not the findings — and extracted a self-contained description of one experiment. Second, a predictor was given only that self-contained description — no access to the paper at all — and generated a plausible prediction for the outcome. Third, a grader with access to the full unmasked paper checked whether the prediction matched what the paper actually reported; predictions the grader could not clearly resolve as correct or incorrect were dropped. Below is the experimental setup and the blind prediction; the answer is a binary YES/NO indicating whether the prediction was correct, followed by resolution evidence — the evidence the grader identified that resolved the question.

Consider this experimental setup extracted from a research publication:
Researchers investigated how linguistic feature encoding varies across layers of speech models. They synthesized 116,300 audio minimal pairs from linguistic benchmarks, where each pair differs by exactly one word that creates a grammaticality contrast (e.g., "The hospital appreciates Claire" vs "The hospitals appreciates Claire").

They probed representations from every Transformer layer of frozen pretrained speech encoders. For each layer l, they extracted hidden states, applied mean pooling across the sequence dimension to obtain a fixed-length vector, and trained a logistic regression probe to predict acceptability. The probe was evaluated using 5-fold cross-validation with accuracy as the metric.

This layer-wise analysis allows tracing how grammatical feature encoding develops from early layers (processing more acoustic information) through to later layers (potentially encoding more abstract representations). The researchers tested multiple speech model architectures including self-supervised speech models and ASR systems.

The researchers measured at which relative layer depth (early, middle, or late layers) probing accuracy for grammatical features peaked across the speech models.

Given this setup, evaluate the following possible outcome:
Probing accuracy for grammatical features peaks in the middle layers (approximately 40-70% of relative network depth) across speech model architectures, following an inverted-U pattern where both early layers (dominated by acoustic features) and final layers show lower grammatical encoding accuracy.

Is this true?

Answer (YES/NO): NO